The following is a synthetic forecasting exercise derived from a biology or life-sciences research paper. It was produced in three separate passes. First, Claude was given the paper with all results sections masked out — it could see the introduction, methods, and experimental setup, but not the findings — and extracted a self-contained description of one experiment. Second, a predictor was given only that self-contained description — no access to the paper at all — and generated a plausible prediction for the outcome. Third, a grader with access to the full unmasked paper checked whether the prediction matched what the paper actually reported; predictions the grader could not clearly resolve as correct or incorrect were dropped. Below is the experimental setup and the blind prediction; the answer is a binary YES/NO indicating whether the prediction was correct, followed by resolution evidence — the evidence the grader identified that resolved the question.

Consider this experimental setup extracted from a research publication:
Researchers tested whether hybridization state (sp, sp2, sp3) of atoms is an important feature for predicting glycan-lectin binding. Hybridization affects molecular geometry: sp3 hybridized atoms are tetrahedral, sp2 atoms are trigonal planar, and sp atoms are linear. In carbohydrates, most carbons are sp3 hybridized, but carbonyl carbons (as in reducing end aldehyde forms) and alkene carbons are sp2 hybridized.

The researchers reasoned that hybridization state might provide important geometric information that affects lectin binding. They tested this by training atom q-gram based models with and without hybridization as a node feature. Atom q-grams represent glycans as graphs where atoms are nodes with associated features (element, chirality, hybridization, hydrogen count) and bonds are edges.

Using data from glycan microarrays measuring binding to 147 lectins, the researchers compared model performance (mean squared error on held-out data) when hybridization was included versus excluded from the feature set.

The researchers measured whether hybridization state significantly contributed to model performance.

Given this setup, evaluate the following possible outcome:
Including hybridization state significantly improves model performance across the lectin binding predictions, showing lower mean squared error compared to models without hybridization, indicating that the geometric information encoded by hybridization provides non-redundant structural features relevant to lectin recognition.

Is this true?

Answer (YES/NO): NO